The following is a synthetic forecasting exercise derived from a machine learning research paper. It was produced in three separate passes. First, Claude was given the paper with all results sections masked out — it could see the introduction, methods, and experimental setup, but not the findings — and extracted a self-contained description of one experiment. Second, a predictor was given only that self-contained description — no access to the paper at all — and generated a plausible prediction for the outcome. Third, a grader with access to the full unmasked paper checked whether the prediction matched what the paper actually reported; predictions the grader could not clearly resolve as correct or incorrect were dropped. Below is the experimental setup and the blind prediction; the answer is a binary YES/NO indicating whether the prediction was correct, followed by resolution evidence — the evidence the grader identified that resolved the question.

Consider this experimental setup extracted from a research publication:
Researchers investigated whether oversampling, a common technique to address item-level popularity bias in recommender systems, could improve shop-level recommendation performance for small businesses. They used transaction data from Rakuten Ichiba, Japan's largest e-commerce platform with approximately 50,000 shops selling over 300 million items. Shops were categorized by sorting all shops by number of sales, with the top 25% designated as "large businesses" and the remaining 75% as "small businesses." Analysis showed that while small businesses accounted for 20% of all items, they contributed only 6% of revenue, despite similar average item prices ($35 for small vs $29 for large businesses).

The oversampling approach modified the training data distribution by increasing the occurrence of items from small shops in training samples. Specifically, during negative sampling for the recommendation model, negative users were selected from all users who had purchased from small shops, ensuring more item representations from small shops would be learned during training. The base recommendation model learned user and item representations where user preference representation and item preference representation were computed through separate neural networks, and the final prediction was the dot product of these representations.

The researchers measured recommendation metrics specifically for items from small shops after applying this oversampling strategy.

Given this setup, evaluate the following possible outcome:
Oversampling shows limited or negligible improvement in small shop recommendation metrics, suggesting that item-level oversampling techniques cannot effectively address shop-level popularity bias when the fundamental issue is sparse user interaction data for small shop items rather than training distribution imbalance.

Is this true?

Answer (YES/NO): YES